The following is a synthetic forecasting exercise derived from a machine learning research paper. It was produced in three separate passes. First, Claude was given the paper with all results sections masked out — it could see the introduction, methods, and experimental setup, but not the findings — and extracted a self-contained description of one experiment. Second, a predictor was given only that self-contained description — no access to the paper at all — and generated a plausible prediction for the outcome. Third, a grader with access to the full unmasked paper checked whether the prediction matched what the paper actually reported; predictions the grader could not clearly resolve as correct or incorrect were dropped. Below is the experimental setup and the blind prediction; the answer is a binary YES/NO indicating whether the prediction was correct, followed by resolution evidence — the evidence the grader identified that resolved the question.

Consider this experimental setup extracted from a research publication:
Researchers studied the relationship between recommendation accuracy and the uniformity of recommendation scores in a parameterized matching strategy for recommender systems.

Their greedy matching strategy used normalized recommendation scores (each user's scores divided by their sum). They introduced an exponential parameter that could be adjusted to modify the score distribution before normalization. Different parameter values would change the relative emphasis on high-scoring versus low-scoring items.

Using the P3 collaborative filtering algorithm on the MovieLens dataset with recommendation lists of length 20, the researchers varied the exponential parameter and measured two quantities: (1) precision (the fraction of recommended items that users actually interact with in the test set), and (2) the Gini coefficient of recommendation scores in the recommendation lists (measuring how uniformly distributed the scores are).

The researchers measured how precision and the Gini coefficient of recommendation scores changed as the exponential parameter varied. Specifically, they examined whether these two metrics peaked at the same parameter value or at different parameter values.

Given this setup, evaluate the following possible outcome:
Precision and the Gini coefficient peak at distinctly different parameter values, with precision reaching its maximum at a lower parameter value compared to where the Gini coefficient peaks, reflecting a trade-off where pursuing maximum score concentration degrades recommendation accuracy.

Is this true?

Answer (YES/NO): NO